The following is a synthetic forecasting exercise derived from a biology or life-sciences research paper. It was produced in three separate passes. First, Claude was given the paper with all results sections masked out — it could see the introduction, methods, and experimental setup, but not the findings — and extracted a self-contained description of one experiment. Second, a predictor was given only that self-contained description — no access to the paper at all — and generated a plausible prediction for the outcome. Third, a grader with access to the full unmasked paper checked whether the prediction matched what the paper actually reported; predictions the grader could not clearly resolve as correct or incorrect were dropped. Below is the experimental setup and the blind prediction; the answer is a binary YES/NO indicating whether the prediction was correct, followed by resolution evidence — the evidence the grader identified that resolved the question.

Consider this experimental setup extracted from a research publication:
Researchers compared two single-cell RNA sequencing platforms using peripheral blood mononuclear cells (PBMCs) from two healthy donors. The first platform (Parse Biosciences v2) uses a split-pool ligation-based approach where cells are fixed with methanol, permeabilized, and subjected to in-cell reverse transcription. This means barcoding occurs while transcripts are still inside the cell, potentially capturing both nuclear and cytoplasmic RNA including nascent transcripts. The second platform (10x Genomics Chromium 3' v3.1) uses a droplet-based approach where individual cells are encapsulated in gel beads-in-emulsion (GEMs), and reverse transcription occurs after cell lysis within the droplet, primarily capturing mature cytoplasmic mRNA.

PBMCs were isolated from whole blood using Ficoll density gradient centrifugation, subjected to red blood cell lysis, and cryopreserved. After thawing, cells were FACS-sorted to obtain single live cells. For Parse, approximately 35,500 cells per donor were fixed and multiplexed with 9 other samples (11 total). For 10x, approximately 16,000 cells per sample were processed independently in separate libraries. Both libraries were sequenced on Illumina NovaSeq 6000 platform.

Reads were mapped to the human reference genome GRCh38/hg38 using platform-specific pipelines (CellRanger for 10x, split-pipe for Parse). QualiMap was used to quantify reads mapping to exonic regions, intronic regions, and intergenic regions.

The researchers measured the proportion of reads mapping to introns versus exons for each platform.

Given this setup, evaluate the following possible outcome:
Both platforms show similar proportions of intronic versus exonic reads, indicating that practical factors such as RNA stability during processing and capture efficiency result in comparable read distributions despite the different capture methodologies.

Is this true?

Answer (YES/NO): NO